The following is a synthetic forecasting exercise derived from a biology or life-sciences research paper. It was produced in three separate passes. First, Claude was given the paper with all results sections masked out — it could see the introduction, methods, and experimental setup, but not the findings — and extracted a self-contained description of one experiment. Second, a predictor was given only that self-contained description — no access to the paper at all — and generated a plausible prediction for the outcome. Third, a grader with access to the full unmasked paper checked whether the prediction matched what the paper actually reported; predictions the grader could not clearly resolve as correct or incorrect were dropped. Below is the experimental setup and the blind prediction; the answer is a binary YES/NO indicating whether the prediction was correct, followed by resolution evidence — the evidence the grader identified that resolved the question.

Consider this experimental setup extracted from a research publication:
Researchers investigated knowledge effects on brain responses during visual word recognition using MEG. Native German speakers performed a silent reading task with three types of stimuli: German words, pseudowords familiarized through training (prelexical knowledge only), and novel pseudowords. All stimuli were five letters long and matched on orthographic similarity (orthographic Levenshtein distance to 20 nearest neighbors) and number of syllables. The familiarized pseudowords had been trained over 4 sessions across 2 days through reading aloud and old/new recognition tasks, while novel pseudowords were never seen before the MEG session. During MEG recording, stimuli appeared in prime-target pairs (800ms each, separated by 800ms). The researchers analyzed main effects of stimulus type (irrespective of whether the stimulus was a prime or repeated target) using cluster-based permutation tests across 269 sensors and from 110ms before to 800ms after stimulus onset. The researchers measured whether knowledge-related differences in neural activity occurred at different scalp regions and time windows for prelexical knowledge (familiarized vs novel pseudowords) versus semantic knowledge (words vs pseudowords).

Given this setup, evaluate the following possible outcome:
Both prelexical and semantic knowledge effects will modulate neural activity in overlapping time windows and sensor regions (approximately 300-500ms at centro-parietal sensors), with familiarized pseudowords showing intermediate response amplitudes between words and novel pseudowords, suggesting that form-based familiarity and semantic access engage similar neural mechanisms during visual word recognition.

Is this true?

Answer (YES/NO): NO